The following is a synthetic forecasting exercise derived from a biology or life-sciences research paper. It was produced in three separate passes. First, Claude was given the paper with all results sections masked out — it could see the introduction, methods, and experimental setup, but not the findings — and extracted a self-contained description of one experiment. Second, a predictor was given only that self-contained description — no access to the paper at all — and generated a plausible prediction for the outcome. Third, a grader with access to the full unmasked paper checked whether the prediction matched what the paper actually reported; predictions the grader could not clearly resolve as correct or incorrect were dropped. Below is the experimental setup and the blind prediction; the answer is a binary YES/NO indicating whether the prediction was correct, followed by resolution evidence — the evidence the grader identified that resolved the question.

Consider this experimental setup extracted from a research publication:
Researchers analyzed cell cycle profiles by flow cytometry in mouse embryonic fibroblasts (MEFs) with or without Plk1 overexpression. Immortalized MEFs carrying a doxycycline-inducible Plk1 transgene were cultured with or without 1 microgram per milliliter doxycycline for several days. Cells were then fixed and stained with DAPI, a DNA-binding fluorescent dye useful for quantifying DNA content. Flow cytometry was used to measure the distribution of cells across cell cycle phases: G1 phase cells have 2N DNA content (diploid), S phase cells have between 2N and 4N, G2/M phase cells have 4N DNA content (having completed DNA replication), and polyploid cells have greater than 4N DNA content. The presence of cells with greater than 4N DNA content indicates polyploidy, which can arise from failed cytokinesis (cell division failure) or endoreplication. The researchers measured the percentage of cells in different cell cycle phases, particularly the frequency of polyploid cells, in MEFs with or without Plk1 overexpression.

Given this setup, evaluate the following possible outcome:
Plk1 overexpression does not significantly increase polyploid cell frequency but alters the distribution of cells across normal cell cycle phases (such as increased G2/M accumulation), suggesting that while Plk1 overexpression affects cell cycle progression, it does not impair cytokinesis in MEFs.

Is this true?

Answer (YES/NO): NO